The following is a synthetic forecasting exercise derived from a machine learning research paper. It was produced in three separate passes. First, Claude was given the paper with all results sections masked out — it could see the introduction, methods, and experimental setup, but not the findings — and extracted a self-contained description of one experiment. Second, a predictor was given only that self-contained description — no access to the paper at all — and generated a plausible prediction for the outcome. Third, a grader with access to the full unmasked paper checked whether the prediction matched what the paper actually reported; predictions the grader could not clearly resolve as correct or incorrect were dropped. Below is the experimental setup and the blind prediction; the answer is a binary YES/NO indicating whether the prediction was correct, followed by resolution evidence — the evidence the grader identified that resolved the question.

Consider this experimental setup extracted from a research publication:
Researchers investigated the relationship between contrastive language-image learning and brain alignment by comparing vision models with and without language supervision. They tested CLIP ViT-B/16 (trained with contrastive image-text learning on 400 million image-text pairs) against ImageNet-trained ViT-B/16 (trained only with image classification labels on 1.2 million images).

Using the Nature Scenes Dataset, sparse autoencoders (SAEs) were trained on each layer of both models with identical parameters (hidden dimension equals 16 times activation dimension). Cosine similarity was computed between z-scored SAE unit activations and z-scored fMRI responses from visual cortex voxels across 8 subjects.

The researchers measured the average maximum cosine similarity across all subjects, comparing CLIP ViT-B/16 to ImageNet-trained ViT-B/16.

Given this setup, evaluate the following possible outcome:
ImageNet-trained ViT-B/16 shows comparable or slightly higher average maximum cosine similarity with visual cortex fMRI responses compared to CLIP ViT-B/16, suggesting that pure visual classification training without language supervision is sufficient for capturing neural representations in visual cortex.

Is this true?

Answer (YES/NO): NO